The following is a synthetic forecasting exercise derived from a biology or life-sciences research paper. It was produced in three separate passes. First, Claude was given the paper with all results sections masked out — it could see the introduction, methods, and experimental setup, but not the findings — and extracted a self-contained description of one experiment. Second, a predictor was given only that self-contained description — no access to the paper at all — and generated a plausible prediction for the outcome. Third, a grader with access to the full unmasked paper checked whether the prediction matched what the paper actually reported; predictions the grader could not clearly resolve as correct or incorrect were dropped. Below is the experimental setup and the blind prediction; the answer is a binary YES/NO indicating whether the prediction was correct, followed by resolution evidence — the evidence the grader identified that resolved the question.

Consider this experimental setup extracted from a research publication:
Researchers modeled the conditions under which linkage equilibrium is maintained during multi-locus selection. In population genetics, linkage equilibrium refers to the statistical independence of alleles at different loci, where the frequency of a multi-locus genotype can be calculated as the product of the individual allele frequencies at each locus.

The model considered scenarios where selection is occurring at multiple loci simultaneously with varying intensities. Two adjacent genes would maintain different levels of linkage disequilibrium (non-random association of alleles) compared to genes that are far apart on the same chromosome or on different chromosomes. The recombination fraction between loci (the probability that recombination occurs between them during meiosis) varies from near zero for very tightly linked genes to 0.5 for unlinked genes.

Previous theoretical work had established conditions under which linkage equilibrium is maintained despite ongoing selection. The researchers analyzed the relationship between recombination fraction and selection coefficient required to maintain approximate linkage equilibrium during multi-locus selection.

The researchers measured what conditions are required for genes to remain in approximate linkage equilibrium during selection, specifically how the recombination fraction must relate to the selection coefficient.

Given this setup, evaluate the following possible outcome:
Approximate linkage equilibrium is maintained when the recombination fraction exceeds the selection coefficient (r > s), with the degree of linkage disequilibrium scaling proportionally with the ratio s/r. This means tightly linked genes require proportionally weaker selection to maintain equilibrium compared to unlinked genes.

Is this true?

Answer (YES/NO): NO